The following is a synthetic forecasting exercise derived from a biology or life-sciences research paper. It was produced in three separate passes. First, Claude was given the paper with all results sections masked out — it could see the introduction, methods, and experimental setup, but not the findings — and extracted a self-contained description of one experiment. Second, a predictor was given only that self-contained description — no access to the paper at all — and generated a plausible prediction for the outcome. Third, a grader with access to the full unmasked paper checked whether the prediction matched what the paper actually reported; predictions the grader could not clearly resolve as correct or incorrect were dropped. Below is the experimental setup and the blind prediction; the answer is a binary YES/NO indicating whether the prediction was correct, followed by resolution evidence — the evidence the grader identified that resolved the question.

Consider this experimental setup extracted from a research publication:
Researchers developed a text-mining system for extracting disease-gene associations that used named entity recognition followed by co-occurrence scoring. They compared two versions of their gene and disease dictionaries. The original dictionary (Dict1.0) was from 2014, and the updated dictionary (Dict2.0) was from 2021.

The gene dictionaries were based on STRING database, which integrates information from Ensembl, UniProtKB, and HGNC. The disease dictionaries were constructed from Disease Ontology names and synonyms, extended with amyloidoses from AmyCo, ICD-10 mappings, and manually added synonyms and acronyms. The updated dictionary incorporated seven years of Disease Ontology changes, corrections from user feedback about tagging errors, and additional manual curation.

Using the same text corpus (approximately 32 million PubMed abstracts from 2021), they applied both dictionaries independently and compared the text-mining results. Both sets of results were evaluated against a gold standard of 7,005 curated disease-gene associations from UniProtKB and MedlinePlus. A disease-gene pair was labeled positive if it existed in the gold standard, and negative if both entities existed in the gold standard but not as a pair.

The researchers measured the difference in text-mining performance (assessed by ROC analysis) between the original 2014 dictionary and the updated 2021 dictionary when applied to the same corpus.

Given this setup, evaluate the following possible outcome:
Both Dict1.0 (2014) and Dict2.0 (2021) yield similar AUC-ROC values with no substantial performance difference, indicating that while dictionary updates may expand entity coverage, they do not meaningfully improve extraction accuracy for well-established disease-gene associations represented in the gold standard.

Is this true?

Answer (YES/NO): NO